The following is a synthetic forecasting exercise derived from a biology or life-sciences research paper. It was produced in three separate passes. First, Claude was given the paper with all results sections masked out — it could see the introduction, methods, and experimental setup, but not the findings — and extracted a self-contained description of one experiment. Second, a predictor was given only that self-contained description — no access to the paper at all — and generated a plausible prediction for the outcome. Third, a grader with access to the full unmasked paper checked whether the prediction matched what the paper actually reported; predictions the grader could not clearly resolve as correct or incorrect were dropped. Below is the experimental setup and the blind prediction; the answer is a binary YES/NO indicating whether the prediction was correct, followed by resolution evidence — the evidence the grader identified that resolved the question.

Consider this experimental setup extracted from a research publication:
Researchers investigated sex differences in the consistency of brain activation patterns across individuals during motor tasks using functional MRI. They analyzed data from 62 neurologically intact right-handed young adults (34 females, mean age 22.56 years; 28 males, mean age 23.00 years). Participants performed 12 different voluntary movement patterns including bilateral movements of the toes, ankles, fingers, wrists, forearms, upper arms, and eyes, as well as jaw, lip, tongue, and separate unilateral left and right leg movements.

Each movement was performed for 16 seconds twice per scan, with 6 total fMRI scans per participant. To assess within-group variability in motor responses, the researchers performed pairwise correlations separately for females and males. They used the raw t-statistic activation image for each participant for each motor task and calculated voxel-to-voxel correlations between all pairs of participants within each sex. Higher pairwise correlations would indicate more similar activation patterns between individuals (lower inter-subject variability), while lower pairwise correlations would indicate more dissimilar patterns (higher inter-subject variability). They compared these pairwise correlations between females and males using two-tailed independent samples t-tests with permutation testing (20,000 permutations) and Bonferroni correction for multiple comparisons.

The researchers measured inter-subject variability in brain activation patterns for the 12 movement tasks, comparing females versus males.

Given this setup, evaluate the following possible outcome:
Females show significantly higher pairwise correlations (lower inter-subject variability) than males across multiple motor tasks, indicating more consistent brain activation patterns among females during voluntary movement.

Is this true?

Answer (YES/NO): YES